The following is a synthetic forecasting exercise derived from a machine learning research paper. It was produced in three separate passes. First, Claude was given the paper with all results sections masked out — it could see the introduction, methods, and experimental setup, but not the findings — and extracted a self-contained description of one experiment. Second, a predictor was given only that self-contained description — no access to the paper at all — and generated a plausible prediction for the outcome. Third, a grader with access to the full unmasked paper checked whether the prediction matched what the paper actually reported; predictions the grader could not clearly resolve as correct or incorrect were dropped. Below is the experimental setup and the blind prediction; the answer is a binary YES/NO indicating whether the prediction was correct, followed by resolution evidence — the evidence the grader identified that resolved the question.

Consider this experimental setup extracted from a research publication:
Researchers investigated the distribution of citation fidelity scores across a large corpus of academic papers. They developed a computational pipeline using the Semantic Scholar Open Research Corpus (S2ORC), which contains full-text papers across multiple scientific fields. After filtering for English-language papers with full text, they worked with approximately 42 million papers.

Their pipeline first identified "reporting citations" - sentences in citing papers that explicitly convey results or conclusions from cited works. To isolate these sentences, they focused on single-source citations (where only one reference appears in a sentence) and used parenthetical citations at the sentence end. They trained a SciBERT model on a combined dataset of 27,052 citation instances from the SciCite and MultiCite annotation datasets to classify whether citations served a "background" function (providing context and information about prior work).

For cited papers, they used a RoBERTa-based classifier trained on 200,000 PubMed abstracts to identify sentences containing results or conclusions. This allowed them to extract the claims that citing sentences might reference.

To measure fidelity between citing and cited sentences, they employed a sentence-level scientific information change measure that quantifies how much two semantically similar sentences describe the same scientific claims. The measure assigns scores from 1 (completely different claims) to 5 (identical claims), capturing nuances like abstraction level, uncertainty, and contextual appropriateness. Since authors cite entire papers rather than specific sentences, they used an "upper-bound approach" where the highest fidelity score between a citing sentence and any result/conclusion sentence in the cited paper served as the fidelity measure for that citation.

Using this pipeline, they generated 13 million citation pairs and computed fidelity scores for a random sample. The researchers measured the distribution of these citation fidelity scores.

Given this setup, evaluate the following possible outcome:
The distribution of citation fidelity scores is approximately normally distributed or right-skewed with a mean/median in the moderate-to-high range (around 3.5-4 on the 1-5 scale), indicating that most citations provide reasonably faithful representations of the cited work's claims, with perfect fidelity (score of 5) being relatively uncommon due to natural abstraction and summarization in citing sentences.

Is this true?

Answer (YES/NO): YES